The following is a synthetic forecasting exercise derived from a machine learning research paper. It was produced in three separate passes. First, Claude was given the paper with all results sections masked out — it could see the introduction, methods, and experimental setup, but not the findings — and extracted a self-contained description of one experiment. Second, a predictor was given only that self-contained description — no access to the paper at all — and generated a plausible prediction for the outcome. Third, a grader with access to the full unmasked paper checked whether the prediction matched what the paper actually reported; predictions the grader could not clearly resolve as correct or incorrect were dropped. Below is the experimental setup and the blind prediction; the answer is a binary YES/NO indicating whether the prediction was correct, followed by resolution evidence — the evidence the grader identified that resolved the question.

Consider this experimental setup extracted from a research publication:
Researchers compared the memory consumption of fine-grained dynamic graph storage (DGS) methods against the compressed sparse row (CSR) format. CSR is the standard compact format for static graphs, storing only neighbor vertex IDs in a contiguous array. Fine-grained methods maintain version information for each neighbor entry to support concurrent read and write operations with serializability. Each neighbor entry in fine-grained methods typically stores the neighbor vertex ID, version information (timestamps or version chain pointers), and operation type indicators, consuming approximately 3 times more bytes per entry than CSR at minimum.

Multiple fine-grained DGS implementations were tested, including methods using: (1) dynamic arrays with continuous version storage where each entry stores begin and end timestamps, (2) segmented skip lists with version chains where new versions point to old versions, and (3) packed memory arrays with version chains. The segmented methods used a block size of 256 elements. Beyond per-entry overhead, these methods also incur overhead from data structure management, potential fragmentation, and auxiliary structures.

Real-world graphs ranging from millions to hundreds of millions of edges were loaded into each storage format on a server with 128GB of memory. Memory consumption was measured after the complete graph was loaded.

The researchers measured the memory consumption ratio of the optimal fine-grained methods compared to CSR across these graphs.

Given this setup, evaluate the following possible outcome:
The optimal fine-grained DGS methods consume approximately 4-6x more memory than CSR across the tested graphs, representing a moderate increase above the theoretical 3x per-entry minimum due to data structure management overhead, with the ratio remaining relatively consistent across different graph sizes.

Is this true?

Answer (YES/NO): NO